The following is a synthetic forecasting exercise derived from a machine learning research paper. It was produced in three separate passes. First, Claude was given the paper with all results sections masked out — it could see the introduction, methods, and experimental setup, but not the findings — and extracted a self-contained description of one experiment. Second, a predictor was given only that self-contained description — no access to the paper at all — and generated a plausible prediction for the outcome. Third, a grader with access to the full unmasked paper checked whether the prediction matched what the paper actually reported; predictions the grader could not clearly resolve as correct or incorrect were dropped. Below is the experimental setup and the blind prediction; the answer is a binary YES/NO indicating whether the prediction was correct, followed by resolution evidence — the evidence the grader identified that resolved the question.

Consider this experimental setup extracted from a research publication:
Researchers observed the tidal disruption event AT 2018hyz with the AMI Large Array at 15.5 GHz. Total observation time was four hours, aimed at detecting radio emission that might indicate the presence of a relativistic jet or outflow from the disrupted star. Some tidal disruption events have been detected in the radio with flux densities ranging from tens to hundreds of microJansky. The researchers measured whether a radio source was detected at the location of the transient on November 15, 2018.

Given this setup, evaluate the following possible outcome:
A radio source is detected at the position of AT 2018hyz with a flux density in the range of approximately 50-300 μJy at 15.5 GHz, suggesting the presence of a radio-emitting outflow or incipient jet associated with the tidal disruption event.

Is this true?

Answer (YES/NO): NO